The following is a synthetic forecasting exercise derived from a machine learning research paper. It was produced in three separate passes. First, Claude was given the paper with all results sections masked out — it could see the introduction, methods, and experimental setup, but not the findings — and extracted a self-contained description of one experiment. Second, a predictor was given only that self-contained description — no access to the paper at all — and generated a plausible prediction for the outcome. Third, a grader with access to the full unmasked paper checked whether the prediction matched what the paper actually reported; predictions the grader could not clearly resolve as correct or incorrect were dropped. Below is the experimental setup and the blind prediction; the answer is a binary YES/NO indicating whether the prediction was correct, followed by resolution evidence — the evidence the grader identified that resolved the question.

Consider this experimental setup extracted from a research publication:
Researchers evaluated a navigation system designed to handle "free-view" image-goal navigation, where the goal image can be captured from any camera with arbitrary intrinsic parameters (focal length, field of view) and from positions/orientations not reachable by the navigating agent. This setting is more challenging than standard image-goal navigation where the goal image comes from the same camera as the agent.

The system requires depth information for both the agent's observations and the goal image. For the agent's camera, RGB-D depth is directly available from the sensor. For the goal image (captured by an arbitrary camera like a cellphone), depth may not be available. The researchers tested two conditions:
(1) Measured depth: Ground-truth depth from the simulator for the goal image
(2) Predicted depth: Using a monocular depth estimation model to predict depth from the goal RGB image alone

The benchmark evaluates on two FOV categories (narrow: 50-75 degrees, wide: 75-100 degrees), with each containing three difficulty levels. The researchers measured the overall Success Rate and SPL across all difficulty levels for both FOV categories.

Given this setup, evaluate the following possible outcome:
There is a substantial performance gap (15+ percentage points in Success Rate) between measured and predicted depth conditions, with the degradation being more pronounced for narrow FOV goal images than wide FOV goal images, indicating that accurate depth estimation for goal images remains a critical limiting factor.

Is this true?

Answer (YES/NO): NO